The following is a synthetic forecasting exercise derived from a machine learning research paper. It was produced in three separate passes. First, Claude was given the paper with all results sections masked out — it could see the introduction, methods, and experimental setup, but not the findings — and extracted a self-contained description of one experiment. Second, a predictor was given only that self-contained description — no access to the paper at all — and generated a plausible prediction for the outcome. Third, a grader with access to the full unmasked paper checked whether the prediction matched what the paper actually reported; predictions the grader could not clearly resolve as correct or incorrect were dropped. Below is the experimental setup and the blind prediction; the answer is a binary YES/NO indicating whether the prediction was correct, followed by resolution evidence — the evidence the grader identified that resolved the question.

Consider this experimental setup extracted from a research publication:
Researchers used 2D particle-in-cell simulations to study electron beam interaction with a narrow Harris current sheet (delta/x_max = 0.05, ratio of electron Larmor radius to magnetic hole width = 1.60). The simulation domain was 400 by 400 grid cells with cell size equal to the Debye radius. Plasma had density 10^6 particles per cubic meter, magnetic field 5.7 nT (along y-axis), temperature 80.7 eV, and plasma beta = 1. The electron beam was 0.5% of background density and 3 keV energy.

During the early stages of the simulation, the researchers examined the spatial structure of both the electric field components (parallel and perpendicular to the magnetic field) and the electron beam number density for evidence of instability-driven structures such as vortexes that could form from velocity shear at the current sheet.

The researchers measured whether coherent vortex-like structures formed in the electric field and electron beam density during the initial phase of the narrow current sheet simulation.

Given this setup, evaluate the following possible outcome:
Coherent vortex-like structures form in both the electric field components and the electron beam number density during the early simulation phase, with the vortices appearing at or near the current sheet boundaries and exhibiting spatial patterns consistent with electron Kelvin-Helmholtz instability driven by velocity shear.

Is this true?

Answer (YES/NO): YES